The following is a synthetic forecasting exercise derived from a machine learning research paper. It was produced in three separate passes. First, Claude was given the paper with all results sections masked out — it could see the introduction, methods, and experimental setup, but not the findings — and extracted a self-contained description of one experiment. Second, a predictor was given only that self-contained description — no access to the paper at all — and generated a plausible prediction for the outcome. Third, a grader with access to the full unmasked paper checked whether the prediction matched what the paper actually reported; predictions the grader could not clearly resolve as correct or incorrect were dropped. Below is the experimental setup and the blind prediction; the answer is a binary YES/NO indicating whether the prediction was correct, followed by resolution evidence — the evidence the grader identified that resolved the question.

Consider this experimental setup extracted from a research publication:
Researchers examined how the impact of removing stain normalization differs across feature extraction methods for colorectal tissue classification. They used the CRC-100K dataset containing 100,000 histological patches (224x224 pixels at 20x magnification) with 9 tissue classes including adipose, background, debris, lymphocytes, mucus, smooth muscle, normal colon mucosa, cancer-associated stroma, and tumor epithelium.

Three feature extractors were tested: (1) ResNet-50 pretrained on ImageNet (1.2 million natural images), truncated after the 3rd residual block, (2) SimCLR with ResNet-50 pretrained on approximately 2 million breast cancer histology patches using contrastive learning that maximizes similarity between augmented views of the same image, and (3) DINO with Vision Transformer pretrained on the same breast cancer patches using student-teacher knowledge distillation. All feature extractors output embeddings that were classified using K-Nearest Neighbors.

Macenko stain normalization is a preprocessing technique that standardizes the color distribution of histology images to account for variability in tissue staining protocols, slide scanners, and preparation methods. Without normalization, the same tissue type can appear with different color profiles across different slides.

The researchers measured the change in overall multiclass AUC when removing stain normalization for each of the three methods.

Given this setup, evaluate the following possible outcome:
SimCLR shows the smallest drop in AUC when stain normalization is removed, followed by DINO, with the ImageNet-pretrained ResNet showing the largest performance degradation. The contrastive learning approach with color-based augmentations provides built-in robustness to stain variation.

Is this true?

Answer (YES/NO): YES